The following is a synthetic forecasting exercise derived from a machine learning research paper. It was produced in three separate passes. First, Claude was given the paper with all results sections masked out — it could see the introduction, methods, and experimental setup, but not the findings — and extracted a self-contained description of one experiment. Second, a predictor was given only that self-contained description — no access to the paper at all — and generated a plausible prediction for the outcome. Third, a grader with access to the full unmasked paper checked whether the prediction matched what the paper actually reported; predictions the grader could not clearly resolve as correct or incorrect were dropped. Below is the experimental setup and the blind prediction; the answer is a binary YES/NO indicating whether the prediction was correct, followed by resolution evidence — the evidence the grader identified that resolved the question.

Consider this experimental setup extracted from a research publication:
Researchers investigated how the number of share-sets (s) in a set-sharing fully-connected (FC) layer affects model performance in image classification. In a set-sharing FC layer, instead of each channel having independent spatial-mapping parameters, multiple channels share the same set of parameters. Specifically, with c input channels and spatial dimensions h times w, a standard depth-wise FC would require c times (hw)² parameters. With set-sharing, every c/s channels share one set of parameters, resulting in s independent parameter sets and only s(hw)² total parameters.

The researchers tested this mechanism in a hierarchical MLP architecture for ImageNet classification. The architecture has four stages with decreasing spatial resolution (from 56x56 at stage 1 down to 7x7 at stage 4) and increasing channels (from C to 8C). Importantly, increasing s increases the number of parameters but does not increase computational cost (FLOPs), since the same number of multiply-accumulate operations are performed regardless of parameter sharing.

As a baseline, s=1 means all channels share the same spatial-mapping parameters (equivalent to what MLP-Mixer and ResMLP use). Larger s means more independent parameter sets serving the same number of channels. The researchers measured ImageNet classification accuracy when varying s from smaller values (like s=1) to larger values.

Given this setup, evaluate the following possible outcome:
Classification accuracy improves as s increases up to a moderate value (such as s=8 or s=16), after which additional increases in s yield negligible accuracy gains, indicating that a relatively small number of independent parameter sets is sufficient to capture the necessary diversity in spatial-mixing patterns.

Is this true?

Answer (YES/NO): NO